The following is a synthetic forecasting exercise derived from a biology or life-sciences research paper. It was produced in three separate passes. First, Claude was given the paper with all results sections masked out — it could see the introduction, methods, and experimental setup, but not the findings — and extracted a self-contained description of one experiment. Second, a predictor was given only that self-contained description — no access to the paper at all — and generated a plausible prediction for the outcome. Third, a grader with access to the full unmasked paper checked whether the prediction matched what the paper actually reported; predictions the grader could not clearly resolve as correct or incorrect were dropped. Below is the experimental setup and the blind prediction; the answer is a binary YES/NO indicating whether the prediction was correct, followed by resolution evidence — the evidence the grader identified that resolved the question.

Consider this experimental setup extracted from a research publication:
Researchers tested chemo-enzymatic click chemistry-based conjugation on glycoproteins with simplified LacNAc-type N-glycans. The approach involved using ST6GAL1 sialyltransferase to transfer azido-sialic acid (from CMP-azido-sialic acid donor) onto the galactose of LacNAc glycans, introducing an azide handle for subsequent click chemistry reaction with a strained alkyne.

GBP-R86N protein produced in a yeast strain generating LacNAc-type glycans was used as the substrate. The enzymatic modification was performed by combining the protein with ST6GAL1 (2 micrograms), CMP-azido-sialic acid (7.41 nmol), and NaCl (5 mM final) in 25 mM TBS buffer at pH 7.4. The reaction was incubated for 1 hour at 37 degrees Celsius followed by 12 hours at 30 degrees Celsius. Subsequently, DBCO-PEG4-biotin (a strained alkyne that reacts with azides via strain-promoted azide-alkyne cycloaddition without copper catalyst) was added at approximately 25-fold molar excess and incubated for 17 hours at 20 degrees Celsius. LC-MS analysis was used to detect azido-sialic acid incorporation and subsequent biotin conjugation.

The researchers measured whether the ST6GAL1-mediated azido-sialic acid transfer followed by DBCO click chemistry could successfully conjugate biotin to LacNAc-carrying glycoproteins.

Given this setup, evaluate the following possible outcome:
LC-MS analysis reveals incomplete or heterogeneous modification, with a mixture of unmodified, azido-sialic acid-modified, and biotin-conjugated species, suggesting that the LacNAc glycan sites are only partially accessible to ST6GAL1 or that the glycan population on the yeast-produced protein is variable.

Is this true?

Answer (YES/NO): YES